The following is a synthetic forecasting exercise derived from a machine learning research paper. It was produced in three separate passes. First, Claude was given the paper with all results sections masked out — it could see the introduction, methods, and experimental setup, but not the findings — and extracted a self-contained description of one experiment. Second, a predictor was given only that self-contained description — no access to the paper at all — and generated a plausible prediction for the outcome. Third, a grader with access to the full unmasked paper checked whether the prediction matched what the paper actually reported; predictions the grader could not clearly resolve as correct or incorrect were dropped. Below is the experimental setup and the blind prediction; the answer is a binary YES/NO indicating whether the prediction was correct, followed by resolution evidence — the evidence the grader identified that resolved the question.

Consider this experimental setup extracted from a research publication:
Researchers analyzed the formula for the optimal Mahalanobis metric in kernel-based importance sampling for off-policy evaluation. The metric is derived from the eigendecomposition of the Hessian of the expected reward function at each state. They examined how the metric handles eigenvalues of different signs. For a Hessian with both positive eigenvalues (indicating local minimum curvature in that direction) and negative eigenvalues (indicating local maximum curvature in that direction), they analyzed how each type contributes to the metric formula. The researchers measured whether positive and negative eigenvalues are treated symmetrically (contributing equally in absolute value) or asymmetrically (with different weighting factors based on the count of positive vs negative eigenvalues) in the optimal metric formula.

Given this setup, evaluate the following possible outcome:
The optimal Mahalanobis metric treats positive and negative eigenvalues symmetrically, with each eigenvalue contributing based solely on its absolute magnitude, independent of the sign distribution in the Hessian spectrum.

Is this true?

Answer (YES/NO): NO